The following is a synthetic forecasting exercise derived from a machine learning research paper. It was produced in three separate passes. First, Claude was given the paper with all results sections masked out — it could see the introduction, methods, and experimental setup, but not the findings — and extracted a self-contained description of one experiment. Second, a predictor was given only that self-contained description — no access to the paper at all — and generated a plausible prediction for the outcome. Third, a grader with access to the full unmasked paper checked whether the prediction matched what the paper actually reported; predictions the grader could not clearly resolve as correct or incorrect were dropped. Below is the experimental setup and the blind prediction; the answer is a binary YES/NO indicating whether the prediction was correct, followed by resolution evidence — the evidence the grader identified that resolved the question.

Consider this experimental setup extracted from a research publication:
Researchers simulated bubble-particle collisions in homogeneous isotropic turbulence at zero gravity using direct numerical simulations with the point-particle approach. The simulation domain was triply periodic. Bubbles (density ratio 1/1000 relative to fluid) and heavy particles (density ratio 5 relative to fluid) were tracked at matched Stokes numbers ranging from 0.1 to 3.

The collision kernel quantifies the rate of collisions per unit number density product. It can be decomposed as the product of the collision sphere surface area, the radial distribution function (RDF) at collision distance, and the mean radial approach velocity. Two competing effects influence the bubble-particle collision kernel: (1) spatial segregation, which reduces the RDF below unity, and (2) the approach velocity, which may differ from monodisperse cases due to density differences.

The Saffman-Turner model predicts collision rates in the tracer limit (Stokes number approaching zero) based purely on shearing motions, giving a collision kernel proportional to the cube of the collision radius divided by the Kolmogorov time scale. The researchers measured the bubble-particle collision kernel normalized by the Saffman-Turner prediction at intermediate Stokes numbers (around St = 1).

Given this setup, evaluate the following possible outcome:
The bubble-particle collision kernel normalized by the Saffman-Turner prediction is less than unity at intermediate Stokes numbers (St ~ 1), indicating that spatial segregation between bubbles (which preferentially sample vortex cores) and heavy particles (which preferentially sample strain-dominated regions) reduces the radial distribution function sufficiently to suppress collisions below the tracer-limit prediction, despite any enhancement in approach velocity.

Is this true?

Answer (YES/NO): YES